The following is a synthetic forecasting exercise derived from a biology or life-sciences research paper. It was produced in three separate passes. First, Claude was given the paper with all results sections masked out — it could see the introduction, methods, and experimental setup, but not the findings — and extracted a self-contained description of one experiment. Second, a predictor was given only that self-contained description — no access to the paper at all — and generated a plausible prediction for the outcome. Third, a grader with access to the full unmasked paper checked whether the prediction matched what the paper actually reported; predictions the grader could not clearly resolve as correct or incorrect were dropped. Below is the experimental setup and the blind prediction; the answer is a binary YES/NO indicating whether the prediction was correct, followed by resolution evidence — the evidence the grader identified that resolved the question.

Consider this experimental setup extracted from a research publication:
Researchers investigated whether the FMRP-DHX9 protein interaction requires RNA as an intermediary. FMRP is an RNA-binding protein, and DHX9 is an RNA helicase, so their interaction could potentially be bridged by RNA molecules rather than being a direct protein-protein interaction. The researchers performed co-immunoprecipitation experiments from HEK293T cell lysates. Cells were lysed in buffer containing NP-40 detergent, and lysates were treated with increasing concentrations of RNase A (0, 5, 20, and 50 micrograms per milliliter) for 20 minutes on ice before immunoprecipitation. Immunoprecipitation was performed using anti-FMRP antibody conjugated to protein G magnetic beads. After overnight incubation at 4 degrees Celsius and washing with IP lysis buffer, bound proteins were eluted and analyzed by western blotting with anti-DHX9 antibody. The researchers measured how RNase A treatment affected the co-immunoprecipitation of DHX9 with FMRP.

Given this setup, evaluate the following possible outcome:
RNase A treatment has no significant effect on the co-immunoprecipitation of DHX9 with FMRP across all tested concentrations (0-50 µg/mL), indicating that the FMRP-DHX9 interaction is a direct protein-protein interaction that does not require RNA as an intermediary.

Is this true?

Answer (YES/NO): YES